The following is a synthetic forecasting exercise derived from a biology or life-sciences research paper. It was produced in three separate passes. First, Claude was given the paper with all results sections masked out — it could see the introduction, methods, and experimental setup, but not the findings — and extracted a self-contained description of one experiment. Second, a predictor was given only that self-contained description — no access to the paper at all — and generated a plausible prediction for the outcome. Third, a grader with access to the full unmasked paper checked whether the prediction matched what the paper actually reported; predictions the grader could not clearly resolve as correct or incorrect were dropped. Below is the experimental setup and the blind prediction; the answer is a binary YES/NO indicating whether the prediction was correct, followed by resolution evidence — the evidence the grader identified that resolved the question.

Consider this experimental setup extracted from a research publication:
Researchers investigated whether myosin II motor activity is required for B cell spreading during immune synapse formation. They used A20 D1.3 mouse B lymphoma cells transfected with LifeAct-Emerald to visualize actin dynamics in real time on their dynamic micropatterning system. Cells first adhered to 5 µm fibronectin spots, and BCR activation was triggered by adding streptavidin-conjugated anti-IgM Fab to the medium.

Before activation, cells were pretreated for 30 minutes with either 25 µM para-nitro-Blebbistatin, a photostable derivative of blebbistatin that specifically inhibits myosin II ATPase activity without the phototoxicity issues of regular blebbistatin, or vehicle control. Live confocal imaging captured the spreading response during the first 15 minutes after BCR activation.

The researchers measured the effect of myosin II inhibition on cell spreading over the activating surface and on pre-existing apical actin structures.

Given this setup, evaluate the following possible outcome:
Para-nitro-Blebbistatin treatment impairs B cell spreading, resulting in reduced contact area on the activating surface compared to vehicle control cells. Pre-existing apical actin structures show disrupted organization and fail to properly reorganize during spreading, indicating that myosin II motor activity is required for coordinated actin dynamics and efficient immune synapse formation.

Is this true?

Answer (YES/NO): NO